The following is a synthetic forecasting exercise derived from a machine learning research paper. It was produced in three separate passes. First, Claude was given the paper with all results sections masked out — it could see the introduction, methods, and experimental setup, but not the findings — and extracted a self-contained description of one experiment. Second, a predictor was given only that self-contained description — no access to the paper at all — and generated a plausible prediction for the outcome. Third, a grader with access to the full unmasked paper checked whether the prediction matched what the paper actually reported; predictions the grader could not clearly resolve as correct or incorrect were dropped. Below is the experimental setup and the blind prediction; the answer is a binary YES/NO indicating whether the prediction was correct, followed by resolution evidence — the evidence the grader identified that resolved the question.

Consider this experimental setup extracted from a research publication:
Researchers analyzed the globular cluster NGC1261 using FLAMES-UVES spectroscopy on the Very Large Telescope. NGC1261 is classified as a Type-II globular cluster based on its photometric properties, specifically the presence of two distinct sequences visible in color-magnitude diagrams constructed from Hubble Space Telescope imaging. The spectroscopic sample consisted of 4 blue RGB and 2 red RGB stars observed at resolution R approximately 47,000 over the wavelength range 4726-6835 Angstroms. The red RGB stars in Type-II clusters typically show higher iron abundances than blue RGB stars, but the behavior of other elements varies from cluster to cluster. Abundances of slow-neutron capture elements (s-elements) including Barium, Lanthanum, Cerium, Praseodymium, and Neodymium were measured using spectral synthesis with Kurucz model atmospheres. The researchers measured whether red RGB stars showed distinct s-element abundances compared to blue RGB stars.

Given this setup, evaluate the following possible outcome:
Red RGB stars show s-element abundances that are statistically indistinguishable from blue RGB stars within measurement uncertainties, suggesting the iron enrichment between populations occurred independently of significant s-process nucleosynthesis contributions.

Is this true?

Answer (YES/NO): YES